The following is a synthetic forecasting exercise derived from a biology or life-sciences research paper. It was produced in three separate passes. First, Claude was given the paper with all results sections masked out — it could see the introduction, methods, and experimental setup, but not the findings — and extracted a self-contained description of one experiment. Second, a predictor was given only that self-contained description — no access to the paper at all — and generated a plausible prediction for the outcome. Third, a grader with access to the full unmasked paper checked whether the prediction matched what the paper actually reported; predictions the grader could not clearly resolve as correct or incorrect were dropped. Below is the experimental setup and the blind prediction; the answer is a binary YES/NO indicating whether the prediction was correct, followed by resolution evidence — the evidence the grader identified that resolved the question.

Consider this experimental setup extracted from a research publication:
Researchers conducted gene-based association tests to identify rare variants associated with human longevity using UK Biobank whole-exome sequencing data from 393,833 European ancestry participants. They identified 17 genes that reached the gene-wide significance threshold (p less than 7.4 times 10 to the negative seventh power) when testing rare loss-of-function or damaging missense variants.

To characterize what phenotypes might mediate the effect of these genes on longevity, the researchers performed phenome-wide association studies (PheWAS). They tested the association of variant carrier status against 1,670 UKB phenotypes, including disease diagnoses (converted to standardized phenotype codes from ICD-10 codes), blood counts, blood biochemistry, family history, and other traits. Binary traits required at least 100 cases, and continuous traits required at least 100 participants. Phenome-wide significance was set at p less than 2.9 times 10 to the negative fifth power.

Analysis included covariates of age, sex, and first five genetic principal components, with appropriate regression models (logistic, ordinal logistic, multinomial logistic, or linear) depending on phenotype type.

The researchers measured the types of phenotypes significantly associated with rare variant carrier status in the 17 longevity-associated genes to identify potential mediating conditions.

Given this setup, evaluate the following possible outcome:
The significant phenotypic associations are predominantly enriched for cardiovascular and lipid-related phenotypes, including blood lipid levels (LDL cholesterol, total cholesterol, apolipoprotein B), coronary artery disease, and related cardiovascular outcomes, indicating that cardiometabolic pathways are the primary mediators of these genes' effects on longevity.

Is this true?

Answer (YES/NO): NO